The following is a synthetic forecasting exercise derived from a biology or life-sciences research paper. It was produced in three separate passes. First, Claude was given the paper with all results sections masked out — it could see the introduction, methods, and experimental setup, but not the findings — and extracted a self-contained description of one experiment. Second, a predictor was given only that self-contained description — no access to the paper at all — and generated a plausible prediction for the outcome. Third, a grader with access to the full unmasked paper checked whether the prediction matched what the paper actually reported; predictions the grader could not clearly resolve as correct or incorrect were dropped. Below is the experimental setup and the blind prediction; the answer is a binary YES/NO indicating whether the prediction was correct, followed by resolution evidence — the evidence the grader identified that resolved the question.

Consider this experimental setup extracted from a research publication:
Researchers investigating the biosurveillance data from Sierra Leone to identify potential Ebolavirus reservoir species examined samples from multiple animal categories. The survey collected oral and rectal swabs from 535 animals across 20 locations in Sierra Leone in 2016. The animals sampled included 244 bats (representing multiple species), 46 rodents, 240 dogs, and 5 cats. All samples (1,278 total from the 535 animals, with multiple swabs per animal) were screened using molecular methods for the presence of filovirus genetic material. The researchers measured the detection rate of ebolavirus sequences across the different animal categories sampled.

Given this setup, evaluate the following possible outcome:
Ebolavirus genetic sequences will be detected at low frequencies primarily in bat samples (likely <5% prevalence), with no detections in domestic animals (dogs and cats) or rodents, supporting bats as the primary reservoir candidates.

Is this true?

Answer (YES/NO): YES